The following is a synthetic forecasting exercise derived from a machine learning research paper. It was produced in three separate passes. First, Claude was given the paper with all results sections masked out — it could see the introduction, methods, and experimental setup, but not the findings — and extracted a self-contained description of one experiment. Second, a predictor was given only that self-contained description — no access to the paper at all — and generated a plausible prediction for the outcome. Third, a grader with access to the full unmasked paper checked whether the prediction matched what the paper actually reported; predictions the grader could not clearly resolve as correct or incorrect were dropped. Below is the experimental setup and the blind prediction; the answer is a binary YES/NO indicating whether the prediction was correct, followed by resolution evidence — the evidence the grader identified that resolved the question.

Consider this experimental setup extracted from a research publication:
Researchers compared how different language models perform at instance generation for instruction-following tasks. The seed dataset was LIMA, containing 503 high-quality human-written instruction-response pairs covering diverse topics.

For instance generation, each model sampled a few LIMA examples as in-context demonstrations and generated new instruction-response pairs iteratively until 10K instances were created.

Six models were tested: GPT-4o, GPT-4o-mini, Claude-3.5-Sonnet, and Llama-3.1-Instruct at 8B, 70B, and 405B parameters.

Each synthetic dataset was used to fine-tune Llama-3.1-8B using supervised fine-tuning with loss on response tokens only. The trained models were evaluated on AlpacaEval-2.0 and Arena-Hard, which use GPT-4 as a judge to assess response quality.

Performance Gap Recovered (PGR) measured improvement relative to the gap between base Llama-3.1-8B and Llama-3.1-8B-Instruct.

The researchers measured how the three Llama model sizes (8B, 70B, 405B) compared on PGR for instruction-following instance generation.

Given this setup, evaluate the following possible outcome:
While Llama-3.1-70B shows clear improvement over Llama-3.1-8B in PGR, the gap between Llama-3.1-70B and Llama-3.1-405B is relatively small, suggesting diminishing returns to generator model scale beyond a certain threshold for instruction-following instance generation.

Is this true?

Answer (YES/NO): NO